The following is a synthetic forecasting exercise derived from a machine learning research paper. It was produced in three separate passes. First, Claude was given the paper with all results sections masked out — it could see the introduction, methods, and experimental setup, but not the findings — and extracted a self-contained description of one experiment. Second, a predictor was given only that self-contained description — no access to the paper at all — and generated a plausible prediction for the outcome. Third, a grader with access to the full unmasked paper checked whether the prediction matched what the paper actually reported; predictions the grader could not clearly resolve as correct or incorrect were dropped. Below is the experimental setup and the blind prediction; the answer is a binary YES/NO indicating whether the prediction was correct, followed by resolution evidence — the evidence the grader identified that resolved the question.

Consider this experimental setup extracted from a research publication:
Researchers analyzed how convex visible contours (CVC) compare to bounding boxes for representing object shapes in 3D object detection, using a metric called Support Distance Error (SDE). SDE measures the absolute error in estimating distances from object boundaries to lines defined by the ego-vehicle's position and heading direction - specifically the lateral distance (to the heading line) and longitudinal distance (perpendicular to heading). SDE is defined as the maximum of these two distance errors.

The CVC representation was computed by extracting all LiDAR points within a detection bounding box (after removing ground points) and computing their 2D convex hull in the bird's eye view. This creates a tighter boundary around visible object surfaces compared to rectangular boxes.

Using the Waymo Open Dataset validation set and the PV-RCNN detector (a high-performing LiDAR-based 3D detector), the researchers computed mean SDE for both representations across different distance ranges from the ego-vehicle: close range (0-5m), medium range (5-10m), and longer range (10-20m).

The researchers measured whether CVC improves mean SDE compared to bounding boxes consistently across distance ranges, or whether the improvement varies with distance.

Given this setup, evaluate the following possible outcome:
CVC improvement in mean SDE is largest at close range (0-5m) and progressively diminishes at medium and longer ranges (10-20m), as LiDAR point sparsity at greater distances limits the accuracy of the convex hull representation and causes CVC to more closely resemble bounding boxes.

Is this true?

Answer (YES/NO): YES